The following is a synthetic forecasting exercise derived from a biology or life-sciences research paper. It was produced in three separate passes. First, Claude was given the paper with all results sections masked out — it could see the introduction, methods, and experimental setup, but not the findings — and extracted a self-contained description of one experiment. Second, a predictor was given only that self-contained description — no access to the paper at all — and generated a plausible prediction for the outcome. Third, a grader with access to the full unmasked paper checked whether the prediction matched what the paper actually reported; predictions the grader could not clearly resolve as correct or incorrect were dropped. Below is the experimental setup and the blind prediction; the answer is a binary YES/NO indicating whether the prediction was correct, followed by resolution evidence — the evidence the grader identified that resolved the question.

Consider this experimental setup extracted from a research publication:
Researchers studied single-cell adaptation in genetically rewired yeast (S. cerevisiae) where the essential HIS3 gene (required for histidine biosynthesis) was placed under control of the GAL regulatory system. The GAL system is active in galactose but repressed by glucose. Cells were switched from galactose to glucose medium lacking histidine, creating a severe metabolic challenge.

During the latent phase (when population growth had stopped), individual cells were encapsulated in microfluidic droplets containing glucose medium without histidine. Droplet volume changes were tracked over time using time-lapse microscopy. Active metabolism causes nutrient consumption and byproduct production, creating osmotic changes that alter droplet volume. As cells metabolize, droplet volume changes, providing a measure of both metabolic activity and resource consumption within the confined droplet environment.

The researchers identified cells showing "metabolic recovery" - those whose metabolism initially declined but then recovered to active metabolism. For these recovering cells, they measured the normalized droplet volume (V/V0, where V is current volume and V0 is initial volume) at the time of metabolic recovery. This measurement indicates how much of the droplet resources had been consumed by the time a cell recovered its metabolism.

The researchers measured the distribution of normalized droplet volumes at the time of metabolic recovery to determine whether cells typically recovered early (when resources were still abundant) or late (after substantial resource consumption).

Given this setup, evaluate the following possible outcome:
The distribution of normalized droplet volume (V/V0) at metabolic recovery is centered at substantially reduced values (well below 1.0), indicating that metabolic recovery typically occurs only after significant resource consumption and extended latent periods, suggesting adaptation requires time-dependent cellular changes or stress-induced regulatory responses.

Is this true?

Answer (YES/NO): YES